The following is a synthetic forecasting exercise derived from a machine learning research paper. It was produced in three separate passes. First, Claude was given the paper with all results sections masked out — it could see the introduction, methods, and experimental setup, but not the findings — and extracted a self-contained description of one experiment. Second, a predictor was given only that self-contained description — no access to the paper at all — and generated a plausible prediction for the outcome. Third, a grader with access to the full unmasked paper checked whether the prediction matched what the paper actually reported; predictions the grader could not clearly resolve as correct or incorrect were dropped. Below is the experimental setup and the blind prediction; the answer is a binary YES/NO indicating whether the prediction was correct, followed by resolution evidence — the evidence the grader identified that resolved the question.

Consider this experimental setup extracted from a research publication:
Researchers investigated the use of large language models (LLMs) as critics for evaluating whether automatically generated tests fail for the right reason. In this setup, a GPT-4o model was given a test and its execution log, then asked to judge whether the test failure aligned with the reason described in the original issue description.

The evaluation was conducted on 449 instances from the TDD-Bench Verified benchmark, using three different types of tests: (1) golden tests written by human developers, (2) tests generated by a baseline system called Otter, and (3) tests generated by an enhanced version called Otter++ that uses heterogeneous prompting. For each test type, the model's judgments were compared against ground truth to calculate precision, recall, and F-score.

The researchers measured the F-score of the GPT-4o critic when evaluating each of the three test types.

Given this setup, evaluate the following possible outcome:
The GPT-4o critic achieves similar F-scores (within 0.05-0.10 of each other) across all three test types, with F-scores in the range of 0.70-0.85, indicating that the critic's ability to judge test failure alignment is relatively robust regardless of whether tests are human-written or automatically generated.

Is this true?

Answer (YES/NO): YES